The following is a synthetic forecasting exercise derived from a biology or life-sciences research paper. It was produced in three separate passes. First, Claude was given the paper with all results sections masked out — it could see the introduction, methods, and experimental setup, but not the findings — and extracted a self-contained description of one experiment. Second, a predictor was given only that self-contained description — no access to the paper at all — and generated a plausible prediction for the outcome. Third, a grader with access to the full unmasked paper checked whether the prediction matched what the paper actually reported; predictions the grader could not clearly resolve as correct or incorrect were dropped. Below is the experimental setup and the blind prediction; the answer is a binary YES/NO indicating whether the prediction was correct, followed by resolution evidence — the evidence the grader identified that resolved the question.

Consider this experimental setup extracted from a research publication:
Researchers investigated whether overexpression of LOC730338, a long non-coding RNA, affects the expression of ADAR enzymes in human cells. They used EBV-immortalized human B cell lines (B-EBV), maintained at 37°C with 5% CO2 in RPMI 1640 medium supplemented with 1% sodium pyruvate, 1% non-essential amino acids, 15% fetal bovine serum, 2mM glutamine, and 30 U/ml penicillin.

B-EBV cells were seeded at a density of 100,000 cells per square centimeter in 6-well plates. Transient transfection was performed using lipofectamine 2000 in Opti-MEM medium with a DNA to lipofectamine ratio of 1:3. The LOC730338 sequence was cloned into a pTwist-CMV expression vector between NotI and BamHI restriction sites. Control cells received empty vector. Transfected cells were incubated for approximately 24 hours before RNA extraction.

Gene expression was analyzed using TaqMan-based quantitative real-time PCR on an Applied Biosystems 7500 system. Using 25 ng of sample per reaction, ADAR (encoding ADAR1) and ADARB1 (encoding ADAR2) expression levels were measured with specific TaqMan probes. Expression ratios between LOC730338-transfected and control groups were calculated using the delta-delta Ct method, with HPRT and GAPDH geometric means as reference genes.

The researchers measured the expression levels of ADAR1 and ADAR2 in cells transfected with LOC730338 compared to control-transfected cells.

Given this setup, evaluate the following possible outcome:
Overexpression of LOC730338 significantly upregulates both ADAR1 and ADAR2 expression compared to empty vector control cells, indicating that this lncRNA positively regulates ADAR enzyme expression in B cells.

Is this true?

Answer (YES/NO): NO